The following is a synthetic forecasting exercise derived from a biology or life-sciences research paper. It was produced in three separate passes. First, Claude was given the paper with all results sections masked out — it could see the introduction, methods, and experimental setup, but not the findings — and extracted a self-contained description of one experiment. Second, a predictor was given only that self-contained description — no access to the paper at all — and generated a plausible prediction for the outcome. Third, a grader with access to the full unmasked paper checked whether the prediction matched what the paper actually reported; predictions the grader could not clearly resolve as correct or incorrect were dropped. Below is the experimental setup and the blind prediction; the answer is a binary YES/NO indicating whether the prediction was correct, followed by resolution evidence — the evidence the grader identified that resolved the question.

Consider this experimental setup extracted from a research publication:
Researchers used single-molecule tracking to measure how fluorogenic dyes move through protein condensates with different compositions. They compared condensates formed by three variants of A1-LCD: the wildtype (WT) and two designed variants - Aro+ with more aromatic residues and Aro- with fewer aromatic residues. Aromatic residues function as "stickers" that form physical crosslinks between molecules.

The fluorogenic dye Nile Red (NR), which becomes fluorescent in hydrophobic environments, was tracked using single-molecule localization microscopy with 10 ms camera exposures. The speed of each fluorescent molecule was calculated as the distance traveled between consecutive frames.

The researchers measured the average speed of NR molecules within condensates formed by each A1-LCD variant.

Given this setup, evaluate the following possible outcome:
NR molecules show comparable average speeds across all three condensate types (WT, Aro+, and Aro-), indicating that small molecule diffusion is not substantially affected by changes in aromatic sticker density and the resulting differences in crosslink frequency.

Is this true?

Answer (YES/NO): NO